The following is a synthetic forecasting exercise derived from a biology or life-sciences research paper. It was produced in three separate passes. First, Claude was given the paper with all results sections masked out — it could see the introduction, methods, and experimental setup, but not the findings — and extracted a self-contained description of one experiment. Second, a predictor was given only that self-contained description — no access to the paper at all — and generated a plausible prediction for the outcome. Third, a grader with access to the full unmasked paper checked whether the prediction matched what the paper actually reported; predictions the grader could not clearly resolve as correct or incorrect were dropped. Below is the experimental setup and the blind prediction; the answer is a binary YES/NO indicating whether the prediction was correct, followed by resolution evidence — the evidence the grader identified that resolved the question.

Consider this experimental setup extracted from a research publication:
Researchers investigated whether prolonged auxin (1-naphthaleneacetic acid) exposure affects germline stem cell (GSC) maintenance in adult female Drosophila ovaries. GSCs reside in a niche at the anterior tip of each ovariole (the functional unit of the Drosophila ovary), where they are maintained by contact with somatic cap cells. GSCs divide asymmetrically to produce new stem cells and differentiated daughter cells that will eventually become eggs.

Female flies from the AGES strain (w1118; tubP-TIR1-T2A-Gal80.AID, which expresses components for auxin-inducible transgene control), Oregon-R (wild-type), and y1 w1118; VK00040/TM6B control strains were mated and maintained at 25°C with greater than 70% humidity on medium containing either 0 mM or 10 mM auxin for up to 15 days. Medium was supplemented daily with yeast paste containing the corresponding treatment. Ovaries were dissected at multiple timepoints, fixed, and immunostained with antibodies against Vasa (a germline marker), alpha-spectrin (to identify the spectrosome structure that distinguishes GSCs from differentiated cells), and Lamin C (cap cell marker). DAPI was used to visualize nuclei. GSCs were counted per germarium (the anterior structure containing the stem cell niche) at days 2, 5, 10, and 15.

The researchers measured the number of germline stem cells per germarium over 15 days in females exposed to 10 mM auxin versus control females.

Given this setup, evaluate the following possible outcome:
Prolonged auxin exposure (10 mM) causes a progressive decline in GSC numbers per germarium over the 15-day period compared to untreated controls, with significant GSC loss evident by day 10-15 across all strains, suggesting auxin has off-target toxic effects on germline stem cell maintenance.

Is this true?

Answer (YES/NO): NO